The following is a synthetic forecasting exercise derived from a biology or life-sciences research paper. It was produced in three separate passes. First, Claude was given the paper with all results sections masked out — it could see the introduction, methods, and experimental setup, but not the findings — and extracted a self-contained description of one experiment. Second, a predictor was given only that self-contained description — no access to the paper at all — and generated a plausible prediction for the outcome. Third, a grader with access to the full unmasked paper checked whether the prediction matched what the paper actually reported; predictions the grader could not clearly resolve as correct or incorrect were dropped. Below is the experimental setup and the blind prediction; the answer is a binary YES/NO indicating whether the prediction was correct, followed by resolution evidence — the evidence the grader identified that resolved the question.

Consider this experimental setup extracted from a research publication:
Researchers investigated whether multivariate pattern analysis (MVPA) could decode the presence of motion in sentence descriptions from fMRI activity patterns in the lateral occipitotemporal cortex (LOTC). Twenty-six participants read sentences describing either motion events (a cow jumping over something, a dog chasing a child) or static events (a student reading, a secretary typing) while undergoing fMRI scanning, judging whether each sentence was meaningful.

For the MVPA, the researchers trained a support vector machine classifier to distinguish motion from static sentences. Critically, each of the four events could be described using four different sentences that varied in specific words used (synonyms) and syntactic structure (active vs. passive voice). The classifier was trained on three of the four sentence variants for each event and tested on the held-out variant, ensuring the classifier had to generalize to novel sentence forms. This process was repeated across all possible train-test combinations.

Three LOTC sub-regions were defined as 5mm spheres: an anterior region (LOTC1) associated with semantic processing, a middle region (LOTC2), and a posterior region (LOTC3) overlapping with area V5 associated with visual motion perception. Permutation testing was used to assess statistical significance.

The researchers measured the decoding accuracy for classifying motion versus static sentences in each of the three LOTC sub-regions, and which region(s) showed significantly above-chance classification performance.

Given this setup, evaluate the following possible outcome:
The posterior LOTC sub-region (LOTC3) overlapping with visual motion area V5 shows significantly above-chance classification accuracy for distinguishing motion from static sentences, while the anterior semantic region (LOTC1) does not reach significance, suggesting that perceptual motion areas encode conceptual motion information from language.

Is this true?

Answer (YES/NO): NO